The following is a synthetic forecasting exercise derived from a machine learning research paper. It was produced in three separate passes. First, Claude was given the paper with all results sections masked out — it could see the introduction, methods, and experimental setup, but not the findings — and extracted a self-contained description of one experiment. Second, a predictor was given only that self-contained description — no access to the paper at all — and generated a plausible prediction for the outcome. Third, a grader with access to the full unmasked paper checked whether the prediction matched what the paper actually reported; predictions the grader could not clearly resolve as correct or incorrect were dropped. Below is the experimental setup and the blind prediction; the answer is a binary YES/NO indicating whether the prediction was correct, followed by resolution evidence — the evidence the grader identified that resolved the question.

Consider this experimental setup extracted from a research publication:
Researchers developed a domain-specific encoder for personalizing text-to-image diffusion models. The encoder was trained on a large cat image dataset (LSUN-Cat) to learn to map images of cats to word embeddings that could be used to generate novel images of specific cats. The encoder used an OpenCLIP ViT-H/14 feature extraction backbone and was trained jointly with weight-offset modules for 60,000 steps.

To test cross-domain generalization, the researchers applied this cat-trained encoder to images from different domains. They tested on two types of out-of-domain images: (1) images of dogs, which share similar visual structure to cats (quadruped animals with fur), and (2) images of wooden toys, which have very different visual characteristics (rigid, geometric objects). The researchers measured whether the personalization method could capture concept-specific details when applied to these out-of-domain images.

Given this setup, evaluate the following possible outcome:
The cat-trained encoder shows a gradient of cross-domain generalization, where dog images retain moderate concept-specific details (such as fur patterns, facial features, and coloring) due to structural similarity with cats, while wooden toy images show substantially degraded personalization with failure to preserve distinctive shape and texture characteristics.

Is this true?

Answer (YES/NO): NO